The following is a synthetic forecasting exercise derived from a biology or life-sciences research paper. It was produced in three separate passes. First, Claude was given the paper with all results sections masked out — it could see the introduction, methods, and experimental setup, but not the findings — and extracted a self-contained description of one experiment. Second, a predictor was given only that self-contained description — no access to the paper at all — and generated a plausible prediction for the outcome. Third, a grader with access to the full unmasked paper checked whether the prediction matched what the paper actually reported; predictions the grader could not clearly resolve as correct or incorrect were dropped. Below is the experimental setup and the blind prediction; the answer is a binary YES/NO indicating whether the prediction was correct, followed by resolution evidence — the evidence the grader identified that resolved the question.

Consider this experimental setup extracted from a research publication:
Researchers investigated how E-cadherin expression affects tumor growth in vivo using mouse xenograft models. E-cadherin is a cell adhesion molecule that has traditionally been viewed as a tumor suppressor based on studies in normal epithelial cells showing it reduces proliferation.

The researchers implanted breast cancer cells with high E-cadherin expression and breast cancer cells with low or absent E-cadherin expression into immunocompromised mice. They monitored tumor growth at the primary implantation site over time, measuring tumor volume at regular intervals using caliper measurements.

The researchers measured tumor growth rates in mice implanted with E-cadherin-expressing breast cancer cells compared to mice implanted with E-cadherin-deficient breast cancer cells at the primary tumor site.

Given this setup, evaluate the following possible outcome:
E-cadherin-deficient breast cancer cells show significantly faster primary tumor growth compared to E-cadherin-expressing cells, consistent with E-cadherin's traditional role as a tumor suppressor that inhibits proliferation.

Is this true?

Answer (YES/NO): NO